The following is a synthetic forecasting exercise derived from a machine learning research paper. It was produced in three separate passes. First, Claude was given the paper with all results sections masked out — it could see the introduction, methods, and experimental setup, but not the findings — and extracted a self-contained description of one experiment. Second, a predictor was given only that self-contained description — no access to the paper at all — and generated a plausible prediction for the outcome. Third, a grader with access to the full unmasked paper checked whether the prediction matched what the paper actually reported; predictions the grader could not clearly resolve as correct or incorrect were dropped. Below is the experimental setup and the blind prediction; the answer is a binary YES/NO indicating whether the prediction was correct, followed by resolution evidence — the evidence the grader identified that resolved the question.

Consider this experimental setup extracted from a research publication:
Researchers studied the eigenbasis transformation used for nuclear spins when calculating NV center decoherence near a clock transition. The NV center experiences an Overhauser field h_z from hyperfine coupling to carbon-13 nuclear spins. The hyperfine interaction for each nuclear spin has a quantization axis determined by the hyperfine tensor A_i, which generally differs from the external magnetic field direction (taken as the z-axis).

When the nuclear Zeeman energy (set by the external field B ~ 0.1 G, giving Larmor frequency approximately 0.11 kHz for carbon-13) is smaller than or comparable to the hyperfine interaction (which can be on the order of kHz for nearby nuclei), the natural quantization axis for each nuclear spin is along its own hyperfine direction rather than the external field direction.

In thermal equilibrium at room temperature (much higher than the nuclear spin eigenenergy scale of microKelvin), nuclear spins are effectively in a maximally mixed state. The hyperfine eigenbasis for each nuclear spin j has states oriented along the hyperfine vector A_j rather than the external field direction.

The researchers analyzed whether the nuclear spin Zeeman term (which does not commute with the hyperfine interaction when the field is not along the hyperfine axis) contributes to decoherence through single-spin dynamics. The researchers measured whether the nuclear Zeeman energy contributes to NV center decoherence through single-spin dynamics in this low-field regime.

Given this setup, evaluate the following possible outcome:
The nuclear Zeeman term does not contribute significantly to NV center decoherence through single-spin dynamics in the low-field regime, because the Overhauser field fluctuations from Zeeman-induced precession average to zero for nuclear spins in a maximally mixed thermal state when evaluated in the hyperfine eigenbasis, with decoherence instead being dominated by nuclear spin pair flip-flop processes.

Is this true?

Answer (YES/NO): NO